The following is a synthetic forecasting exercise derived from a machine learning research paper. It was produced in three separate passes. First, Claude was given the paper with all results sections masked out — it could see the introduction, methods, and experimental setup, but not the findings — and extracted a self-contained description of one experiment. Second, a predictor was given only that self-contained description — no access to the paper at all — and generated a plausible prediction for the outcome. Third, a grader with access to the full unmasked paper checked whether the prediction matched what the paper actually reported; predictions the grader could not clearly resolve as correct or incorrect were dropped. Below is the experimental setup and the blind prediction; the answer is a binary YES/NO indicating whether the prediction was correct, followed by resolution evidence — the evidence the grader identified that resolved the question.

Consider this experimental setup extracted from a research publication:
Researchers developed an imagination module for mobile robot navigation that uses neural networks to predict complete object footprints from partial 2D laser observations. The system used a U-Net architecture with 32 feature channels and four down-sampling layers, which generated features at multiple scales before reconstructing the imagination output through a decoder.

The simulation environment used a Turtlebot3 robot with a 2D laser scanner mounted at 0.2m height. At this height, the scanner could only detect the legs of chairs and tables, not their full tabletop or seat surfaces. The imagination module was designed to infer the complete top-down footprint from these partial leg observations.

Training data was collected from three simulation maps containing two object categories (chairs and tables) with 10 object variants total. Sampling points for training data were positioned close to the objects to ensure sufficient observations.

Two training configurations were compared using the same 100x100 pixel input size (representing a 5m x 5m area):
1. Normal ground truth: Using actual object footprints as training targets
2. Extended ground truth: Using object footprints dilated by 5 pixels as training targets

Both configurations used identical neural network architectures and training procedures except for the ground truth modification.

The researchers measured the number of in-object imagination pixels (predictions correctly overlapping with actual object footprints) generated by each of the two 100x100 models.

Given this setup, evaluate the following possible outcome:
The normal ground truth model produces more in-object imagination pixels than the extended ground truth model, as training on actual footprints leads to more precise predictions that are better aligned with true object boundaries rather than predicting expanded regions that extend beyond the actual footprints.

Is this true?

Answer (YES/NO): NO